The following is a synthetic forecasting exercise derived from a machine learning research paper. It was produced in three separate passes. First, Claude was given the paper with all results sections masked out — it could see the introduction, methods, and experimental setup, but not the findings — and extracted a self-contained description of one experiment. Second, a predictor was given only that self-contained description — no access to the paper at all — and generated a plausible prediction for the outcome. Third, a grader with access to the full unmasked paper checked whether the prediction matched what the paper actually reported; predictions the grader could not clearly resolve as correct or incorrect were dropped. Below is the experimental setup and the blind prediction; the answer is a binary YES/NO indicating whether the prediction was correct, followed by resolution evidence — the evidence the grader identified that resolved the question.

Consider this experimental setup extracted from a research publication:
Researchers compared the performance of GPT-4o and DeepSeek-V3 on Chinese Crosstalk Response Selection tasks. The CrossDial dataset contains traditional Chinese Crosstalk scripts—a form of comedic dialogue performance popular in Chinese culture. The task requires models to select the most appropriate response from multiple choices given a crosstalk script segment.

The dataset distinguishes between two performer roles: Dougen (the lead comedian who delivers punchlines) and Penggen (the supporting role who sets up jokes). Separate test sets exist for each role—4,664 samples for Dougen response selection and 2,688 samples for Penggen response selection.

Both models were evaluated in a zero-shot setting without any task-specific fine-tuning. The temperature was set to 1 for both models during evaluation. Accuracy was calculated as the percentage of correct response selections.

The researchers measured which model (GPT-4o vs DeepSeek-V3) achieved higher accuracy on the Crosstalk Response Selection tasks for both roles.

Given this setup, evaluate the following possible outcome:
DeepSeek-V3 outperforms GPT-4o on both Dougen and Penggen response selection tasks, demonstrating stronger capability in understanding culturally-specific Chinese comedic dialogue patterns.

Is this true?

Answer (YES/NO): YES